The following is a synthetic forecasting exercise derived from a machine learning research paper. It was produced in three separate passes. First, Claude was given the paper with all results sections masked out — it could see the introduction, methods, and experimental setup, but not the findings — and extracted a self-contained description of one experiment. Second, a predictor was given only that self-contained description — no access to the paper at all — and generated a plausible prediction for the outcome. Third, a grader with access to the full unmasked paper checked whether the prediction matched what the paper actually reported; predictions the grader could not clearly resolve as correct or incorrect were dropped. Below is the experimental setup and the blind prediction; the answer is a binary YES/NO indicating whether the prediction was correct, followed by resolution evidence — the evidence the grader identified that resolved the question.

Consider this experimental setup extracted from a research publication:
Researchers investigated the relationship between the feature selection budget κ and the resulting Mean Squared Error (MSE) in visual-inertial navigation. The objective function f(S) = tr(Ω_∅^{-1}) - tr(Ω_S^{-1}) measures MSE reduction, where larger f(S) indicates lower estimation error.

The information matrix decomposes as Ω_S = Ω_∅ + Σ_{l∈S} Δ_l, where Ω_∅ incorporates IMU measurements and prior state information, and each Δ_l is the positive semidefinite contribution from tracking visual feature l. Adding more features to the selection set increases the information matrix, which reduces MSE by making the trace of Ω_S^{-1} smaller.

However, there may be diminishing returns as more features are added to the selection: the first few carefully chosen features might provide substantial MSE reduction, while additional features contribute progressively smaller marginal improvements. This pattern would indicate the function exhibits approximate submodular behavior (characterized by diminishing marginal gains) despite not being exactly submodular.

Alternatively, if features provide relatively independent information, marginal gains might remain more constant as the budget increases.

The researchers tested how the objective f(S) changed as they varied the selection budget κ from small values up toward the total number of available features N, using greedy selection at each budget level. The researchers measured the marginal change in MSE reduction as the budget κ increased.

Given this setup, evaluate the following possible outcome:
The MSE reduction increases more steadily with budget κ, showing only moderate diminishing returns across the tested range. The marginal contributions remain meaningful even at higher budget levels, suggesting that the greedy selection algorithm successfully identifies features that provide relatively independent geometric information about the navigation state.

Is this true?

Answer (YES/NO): NO